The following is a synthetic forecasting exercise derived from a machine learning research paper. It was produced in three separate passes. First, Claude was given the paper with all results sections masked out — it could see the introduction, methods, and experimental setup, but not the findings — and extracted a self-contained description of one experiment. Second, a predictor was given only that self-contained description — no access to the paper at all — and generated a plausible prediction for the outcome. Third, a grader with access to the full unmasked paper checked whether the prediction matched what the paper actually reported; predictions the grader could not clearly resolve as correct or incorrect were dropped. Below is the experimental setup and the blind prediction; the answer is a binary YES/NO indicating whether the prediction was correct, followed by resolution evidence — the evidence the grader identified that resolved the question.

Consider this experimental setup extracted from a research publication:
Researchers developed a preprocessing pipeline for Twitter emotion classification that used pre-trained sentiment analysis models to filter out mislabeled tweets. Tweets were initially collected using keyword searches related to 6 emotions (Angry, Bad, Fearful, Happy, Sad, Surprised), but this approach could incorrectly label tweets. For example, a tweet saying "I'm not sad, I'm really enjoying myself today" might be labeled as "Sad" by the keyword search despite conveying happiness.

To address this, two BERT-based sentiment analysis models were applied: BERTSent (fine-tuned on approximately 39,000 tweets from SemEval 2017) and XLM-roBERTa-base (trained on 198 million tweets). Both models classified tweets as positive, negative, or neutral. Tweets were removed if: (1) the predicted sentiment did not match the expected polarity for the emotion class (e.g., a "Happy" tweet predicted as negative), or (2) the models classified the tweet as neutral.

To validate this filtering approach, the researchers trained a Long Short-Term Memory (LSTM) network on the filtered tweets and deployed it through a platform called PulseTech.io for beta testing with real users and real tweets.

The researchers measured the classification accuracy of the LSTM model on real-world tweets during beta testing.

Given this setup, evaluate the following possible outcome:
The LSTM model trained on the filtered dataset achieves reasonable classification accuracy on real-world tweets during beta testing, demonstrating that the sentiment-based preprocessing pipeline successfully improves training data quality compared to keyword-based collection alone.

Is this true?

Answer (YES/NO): NO